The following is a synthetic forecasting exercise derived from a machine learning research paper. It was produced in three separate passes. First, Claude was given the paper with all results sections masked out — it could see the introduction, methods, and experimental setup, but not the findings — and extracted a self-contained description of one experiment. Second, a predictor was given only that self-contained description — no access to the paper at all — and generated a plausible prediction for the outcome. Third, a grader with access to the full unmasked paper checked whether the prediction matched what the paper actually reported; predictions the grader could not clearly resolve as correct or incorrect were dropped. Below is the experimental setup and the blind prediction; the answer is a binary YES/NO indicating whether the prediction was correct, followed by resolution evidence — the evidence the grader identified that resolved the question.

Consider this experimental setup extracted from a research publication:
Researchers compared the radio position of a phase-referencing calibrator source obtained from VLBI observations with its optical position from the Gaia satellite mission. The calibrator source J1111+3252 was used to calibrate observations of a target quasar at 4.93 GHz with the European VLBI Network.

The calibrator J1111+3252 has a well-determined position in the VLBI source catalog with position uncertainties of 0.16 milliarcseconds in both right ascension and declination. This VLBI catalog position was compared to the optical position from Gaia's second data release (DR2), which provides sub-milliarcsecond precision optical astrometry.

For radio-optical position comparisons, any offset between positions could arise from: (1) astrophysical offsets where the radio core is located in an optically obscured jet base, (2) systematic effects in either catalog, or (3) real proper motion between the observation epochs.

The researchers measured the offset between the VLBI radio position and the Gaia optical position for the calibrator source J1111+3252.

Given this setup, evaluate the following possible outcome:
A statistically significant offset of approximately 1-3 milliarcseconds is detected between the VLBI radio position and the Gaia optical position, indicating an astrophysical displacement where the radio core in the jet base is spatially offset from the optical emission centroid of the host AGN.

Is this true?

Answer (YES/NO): YES